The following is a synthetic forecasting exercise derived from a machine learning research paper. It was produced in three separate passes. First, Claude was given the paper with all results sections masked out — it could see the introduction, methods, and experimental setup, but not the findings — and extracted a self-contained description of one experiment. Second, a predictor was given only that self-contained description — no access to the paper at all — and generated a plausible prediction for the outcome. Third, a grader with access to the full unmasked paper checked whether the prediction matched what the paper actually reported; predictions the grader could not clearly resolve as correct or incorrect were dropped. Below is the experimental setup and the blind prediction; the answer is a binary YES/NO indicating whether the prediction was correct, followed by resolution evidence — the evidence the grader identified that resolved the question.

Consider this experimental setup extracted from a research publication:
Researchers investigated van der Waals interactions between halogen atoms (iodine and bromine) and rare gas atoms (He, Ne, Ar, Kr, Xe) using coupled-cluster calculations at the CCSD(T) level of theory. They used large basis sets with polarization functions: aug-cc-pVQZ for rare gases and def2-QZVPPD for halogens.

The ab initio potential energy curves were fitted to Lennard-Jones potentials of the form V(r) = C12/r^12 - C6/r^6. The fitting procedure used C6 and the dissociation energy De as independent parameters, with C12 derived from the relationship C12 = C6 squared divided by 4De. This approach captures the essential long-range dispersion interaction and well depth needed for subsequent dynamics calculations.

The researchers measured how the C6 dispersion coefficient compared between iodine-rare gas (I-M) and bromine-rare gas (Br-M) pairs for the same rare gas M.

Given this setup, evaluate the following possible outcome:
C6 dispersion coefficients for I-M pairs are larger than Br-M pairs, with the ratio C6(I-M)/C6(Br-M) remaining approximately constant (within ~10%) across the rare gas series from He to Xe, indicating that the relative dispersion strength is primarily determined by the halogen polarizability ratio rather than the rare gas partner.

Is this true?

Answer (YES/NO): NO